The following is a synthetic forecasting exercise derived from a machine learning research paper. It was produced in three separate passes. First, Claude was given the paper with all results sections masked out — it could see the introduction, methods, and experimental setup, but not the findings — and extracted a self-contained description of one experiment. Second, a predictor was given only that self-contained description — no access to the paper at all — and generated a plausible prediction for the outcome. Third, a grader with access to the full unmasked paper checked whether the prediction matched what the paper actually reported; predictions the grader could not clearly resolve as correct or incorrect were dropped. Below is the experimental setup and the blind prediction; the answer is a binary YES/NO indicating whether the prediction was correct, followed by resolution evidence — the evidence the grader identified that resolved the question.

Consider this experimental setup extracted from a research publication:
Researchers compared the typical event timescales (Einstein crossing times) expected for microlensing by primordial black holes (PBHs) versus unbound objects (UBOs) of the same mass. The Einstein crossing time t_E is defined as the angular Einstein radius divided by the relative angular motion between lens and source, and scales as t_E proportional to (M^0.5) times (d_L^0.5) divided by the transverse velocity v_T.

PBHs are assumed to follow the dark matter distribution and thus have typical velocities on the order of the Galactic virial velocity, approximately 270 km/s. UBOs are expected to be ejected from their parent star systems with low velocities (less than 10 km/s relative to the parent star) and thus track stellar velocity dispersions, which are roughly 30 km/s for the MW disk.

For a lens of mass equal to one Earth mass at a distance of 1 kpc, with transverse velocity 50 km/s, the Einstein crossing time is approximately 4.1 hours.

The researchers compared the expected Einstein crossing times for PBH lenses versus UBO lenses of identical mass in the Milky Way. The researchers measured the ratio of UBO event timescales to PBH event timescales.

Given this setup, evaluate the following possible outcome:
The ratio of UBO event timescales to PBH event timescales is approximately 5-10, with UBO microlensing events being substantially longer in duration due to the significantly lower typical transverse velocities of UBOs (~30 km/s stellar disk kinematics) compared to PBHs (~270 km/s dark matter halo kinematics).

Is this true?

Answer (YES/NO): YES